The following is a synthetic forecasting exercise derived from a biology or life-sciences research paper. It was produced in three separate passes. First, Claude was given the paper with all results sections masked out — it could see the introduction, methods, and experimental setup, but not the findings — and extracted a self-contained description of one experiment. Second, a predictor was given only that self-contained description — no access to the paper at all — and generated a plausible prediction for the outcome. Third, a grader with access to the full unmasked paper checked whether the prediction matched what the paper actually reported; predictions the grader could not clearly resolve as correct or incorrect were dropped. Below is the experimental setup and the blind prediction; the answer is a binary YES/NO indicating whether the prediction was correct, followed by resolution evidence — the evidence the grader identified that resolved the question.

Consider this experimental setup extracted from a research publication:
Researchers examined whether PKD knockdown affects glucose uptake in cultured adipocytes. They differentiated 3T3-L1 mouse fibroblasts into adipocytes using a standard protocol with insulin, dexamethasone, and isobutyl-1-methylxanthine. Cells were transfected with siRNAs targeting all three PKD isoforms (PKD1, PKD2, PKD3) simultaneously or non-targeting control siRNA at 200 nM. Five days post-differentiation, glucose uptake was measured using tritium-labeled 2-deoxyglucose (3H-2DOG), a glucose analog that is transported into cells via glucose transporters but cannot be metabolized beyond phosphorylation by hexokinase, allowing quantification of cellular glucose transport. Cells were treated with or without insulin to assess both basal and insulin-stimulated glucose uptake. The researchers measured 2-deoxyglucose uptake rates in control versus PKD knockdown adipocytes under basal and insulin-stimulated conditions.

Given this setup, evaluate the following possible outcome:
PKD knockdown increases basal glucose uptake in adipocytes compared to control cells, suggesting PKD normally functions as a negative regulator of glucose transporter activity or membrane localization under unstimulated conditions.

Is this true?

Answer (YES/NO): NO